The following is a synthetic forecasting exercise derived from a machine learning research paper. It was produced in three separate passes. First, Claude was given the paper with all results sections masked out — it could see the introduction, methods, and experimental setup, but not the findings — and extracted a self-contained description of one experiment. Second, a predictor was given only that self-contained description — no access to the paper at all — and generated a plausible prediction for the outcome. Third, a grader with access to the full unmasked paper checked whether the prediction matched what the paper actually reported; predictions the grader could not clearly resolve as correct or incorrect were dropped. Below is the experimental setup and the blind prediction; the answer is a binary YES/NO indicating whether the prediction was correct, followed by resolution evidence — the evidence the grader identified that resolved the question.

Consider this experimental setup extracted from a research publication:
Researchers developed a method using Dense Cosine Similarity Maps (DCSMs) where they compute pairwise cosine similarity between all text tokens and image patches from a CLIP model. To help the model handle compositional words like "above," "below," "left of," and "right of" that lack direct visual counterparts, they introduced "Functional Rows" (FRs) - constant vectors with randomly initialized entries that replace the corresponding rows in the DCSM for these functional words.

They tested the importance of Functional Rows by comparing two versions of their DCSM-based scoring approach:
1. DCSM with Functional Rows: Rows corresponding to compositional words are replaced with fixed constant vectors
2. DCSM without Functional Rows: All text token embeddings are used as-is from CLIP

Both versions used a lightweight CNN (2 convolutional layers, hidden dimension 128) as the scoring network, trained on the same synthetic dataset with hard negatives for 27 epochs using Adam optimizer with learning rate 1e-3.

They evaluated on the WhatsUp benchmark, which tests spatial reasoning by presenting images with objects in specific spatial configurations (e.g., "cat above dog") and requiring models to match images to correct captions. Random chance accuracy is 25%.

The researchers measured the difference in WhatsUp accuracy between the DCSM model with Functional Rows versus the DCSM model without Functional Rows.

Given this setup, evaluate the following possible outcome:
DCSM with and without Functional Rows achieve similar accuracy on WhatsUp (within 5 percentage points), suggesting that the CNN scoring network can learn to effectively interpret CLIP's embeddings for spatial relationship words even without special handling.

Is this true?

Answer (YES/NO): NO